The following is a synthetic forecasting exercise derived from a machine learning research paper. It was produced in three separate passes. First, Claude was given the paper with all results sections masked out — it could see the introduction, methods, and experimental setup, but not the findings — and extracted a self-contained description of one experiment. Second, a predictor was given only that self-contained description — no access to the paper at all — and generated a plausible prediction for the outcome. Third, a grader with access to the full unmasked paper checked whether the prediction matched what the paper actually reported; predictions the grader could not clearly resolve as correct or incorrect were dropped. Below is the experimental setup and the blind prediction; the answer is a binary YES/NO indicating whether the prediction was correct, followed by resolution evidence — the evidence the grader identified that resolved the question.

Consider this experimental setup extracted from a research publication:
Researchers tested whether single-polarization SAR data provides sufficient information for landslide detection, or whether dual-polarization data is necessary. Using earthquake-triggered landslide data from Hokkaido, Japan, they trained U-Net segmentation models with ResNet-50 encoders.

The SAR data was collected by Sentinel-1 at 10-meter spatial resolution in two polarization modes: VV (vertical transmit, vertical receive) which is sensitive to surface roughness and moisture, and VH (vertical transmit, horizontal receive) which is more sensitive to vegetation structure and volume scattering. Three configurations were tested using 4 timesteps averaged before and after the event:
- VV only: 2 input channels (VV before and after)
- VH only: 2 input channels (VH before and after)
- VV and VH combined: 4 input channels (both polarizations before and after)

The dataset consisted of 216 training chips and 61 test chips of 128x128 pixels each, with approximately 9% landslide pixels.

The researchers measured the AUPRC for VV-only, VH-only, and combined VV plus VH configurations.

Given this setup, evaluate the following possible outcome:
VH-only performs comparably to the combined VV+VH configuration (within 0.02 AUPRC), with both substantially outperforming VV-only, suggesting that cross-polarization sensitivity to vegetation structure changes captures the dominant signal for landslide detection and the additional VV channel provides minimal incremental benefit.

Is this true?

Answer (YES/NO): NO